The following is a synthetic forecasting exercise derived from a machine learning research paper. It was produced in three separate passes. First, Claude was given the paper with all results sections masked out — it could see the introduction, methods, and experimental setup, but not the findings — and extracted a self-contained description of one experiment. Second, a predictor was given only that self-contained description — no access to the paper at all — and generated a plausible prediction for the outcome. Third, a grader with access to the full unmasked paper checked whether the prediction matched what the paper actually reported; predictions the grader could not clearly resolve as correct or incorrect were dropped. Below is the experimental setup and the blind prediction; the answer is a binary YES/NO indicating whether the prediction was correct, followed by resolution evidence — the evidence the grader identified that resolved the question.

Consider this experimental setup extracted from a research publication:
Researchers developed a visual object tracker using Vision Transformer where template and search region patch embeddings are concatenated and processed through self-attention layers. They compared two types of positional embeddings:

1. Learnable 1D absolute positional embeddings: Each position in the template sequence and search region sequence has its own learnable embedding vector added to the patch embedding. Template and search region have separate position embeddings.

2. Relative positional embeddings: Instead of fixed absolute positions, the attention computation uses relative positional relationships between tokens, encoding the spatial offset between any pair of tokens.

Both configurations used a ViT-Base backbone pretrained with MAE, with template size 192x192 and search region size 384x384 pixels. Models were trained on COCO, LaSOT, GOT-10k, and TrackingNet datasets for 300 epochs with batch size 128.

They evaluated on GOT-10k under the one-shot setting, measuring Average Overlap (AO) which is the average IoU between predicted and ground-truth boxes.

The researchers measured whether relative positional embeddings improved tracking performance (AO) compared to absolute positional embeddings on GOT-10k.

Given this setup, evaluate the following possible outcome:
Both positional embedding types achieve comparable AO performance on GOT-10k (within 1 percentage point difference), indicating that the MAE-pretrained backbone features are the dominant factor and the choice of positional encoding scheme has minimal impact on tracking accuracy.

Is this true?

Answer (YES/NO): YES